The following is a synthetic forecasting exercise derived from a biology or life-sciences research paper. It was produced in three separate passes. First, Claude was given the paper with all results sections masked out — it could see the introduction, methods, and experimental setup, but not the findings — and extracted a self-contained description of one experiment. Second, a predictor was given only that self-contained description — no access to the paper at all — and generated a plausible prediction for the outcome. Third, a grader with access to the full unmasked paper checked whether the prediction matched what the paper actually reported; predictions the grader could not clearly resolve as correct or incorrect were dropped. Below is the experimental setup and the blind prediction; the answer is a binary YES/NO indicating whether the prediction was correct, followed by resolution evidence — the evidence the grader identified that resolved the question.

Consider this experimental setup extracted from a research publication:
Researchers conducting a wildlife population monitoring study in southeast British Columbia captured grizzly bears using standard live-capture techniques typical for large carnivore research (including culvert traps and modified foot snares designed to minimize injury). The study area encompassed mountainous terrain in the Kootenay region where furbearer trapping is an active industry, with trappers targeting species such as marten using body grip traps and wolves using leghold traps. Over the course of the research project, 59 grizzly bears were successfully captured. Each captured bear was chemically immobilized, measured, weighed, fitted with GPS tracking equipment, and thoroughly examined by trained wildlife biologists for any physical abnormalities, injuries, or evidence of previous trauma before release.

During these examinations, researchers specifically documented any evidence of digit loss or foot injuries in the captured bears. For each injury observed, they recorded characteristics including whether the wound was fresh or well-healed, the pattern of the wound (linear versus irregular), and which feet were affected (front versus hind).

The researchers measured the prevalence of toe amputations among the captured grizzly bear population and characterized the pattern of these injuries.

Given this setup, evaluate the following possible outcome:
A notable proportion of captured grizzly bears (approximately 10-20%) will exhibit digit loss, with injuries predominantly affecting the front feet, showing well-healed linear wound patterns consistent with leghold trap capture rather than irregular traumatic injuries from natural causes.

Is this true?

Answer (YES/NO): NO